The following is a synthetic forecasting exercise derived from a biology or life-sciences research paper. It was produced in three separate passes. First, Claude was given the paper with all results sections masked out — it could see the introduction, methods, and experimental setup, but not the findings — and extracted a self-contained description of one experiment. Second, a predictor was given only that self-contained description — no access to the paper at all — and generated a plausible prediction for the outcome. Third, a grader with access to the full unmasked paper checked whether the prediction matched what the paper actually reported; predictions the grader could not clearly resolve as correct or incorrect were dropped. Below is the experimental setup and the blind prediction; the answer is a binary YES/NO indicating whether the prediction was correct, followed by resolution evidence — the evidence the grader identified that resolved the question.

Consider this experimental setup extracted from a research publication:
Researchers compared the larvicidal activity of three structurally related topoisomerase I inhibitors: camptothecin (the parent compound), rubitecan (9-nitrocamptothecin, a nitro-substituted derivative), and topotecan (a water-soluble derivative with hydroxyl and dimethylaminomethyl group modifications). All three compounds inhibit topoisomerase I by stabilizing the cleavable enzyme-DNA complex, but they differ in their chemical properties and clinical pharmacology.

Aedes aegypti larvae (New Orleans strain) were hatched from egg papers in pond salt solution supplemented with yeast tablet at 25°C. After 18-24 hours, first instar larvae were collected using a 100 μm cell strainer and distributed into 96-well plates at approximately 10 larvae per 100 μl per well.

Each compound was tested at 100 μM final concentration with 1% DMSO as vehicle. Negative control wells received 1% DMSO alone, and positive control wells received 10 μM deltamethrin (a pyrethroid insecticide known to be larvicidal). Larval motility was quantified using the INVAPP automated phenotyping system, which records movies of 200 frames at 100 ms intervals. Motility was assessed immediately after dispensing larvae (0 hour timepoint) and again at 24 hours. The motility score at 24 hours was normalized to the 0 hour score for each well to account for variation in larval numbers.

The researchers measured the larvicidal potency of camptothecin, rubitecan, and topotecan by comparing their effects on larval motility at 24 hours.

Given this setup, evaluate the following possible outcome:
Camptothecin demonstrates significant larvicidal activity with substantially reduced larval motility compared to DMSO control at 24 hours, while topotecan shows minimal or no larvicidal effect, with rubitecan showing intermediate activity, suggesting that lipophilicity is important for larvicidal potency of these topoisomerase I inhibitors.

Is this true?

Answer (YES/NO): NO